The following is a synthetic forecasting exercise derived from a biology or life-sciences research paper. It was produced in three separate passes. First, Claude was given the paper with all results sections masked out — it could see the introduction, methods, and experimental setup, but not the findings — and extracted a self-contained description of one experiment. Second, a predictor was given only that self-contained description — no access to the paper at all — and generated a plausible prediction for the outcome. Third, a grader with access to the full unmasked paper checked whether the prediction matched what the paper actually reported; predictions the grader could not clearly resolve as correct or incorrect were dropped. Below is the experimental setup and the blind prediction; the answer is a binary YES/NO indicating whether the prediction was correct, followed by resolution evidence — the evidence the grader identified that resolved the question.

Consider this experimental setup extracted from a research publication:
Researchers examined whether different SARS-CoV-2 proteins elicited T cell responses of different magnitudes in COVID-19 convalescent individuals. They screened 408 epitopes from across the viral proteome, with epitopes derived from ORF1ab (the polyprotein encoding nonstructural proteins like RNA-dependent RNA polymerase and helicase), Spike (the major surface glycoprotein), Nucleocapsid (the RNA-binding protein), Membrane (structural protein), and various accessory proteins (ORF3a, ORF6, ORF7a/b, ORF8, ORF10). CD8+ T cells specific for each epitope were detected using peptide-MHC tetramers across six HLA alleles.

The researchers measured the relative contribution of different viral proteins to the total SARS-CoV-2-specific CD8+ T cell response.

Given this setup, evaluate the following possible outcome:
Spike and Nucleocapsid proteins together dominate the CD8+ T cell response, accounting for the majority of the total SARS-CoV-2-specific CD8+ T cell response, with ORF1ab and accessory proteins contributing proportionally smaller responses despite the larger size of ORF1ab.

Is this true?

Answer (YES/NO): NO